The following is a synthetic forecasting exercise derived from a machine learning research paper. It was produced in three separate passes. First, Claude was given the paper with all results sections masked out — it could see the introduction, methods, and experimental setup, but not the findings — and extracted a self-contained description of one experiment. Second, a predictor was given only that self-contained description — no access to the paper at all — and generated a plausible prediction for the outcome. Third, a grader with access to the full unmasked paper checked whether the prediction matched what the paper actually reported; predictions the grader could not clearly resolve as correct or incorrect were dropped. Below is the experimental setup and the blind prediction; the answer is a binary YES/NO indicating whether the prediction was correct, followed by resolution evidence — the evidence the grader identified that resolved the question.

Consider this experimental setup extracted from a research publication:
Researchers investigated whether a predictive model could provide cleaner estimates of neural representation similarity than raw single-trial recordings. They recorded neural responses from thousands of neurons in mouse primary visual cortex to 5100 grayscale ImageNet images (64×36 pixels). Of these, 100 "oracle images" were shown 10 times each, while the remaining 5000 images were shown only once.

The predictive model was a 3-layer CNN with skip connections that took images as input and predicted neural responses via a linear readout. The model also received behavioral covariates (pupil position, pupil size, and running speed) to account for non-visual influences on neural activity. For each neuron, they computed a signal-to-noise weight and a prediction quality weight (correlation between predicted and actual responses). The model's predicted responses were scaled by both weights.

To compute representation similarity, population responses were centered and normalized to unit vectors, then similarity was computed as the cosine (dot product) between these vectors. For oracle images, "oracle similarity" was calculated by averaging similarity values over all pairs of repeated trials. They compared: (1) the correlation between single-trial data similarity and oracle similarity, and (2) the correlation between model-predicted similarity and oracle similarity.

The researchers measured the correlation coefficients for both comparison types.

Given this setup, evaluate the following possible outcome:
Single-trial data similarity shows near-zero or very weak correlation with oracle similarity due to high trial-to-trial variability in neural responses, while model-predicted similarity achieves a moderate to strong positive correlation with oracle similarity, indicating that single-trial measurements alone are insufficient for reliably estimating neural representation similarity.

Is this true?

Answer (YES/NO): NO